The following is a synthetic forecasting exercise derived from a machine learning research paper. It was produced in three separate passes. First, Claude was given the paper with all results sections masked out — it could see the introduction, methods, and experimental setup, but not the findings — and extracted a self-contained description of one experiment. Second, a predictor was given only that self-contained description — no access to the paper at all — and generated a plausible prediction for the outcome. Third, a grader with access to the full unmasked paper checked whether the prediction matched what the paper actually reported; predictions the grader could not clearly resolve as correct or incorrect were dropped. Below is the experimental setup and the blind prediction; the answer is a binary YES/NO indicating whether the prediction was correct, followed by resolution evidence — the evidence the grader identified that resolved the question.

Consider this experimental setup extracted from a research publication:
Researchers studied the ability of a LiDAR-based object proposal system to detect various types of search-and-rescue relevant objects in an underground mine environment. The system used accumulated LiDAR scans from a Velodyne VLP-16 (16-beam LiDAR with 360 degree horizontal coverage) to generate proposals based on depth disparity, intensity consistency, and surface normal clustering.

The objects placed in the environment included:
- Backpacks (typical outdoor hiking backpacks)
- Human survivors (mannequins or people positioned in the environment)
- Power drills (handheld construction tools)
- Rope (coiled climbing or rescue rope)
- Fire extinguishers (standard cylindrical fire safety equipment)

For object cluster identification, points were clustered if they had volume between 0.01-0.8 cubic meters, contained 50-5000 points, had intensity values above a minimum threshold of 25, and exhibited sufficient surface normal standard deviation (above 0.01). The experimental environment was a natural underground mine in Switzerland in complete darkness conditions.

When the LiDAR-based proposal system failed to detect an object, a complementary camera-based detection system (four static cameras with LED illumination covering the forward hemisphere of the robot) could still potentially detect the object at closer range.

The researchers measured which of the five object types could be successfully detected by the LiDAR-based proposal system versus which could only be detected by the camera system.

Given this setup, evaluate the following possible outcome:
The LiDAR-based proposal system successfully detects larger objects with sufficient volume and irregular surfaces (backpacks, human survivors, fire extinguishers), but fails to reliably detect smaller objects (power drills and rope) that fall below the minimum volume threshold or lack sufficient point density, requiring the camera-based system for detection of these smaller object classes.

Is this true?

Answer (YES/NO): NO